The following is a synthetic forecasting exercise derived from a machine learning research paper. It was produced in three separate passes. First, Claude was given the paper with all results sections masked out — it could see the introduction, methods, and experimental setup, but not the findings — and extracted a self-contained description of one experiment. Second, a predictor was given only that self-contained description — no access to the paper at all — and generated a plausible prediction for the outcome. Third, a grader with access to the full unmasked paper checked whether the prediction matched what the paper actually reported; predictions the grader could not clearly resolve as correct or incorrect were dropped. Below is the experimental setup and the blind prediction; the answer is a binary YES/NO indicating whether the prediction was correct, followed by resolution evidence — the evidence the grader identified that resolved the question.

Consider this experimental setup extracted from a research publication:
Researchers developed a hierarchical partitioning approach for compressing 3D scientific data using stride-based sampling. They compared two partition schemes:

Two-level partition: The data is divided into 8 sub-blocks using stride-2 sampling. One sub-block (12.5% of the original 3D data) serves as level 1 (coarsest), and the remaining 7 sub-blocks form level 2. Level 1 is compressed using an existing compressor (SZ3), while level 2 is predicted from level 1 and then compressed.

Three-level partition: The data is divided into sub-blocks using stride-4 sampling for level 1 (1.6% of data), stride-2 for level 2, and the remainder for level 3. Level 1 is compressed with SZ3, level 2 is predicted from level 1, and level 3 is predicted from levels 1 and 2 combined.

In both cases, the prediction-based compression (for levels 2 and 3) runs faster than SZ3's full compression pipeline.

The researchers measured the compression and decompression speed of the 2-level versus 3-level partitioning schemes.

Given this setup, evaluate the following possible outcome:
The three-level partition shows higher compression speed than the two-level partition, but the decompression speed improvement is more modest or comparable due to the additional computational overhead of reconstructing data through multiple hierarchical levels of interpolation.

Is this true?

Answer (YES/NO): NO